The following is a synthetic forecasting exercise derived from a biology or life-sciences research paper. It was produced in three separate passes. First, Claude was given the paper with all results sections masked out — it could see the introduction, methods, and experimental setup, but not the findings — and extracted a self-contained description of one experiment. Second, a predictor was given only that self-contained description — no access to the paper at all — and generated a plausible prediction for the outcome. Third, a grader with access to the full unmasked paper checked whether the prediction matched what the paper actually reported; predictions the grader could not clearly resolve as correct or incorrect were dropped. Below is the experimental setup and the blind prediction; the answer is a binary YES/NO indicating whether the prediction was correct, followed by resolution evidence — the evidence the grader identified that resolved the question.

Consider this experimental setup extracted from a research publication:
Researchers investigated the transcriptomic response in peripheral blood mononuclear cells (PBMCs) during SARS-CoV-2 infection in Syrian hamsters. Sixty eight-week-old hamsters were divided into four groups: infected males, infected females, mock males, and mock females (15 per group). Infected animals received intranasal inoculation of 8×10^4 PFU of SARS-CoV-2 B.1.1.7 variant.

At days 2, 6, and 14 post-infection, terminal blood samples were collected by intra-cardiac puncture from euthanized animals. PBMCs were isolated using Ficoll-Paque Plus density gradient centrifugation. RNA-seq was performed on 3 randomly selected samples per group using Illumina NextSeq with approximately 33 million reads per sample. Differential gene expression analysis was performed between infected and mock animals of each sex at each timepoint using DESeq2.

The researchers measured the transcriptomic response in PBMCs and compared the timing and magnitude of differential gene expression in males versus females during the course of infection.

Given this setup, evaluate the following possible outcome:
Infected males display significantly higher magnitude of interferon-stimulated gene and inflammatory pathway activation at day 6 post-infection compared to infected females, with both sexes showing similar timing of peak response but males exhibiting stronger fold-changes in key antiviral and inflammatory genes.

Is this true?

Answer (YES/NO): NO